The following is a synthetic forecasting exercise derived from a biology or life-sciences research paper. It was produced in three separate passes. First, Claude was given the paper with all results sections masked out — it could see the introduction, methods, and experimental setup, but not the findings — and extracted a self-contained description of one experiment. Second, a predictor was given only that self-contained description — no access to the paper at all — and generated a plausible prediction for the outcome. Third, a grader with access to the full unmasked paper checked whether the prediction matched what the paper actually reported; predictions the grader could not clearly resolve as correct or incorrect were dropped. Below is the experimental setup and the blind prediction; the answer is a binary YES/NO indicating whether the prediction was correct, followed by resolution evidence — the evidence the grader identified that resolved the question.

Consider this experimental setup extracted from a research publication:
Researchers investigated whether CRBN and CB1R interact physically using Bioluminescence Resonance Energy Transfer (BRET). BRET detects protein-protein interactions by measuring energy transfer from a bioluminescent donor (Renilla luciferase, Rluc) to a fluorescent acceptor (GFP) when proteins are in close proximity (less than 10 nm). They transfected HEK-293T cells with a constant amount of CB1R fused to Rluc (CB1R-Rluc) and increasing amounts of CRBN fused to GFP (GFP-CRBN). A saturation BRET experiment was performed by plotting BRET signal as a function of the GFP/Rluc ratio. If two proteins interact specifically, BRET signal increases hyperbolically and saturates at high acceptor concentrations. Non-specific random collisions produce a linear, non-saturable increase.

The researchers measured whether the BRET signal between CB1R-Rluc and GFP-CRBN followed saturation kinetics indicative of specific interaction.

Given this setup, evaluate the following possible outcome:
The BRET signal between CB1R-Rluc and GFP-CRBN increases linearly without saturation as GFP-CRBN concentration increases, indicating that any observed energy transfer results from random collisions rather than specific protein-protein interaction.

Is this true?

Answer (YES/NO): NO